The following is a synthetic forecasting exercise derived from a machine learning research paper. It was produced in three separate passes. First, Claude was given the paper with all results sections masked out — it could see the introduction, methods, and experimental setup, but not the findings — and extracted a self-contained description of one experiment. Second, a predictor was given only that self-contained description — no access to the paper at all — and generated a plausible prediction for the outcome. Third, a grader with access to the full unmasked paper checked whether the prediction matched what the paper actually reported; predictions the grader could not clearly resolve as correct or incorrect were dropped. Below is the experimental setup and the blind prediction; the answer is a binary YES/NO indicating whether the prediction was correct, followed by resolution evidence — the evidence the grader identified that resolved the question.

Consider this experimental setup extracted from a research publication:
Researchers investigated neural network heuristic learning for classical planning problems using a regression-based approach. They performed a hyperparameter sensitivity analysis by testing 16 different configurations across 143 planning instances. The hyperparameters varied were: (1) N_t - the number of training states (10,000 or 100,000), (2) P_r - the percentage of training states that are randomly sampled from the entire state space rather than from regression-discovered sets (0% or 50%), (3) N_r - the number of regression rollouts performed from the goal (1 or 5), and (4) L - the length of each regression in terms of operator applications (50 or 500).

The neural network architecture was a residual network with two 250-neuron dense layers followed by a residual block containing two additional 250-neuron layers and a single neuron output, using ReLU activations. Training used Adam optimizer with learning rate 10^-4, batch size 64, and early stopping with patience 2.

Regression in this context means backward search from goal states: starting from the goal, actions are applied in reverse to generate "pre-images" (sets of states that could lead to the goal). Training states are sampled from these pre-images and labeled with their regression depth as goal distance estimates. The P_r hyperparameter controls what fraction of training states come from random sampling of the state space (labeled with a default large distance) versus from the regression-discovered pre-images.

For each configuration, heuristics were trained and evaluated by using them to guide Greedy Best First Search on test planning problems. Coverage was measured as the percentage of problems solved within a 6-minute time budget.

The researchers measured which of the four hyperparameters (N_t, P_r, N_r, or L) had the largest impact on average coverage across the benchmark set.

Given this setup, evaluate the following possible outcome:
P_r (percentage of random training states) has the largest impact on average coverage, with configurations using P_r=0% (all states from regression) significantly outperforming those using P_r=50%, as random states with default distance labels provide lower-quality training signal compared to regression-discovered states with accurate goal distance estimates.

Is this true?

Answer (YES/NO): NO